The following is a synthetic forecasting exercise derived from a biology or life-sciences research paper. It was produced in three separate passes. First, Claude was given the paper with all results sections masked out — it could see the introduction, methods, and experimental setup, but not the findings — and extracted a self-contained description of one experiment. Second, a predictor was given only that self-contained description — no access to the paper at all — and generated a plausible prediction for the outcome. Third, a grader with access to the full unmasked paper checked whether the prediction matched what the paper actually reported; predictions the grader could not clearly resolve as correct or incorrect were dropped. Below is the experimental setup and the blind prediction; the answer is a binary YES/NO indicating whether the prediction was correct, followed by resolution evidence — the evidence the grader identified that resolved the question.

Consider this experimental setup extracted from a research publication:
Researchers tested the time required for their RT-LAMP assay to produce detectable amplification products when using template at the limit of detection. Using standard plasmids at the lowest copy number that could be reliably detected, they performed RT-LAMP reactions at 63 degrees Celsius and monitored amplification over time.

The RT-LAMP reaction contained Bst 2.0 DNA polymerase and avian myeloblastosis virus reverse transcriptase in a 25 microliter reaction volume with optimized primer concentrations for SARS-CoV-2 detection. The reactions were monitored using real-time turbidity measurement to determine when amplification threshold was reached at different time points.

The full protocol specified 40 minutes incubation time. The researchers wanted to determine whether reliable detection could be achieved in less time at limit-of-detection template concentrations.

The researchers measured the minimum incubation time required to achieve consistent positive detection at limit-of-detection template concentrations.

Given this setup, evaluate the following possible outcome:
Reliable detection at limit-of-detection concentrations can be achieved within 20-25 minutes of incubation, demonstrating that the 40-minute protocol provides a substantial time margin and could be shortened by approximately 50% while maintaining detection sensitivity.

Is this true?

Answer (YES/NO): NO